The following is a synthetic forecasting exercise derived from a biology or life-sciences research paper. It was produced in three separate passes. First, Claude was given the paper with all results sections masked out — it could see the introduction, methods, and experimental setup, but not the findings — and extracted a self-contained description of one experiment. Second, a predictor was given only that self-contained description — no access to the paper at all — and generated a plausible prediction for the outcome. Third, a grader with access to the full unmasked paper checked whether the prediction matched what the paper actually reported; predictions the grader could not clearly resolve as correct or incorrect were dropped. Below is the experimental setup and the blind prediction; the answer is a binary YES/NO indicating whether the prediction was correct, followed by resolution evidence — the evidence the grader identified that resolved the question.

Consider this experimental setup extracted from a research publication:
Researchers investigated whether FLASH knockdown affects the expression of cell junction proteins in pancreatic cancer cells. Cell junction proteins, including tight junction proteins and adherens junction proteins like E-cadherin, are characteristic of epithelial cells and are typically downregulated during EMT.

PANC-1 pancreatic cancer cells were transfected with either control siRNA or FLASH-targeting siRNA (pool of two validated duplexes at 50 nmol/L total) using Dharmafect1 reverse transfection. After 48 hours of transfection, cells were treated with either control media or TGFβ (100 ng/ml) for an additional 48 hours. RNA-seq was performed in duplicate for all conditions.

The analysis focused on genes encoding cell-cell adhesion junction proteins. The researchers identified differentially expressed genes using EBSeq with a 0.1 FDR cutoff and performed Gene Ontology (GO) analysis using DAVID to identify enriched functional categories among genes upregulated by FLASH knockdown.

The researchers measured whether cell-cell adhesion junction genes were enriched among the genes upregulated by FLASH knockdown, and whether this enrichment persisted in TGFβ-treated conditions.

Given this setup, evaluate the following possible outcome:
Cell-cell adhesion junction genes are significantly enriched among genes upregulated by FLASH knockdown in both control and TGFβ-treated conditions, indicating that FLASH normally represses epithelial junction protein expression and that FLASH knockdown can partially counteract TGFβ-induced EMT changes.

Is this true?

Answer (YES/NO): YES